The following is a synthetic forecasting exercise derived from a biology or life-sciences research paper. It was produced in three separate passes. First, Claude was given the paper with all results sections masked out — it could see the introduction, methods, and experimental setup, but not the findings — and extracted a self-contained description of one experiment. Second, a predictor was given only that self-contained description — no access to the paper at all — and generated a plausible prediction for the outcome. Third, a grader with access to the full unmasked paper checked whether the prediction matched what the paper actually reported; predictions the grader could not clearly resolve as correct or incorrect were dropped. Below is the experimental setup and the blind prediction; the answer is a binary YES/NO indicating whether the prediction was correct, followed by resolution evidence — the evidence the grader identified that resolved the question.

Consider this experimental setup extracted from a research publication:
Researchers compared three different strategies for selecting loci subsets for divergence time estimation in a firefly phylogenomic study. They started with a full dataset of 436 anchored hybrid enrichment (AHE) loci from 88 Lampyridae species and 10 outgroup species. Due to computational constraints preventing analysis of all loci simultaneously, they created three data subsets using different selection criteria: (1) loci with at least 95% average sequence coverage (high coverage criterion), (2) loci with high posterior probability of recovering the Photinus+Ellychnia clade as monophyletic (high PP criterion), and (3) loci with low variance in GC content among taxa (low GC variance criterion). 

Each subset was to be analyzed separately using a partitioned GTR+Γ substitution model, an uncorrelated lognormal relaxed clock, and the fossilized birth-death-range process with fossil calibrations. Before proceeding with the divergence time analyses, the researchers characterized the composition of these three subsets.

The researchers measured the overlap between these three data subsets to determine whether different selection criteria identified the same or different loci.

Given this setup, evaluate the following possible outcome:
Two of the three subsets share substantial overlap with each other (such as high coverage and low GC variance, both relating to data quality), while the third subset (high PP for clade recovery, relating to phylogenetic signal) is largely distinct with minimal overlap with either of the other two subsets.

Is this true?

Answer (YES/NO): NO